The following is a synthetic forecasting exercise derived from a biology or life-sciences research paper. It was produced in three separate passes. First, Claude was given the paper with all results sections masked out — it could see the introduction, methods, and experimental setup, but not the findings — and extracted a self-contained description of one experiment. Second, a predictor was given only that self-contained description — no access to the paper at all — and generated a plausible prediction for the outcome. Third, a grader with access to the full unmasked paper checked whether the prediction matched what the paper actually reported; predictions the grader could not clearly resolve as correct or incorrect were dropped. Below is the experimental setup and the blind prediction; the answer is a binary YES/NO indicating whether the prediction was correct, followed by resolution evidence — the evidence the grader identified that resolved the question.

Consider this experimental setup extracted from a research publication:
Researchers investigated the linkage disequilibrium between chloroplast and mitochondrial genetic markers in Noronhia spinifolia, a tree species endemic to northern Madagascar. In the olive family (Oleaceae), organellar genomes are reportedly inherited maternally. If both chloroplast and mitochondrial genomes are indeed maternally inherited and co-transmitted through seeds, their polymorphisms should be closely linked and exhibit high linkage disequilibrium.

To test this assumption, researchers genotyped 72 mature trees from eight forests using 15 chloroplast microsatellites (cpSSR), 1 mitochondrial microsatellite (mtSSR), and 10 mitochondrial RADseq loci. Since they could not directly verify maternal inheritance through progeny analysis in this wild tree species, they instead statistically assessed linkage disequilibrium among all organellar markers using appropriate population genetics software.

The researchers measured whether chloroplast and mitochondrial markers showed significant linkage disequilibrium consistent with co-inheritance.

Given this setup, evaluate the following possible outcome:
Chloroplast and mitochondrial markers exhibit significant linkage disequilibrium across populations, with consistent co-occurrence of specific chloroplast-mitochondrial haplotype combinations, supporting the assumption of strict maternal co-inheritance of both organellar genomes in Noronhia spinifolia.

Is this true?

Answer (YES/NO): NO